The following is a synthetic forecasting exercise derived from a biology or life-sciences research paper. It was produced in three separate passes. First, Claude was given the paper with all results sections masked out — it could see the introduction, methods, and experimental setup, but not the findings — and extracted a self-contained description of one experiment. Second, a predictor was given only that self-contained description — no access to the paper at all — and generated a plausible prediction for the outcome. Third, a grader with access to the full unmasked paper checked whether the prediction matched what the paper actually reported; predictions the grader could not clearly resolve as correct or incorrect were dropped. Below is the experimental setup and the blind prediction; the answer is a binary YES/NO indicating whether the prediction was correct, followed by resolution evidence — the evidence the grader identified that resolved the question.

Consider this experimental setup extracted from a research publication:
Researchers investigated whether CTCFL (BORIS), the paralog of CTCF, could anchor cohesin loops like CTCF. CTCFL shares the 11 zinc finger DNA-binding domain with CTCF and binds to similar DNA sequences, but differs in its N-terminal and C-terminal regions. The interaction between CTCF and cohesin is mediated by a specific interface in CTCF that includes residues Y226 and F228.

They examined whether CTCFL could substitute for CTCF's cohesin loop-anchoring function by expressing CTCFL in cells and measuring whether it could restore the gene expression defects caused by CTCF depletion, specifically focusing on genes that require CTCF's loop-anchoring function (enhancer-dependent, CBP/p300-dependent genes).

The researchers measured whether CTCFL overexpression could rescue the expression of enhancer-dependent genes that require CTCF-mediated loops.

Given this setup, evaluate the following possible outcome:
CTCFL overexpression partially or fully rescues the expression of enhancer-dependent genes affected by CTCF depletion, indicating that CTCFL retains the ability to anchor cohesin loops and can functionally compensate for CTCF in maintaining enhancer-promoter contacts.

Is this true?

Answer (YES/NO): NO